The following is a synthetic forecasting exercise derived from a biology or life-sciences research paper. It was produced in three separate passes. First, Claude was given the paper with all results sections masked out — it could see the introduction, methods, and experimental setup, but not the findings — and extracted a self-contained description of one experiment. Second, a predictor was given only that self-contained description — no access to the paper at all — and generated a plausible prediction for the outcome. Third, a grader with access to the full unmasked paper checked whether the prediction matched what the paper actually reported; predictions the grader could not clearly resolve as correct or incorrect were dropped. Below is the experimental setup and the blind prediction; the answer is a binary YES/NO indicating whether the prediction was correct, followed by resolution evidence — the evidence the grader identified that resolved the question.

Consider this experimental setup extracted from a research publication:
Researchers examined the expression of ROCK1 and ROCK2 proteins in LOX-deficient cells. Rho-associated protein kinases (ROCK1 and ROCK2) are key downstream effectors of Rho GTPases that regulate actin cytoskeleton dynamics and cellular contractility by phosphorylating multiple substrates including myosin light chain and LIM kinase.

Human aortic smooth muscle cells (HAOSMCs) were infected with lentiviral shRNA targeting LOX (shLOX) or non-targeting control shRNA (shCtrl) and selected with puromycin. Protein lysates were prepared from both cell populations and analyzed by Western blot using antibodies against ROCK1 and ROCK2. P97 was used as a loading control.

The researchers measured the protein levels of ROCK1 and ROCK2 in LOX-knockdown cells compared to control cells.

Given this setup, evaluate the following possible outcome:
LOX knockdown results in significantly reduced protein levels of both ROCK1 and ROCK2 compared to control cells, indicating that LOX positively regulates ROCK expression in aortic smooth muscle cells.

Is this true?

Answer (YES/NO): YES